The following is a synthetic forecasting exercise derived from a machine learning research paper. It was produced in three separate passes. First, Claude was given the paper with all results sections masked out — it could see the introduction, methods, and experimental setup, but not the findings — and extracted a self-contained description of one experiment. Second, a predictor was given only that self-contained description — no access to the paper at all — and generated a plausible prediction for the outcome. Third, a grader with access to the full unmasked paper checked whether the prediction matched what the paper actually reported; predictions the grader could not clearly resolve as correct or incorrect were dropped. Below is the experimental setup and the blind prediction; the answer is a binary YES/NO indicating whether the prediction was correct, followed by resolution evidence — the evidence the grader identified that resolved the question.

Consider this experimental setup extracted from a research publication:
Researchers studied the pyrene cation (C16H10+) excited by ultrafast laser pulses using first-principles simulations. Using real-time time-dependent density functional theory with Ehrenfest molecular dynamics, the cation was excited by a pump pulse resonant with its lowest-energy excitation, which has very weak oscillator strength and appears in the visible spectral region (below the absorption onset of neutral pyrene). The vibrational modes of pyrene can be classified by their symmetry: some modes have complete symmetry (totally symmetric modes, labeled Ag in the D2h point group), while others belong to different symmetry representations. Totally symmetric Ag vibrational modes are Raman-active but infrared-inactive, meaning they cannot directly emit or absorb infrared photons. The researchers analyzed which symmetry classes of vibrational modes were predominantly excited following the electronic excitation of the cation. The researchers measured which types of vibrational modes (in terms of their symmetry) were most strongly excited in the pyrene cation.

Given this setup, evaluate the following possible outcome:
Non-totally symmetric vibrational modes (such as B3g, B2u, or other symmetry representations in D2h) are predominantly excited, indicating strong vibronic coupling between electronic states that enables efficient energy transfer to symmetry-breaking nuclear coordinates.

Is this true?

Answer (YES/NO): NO